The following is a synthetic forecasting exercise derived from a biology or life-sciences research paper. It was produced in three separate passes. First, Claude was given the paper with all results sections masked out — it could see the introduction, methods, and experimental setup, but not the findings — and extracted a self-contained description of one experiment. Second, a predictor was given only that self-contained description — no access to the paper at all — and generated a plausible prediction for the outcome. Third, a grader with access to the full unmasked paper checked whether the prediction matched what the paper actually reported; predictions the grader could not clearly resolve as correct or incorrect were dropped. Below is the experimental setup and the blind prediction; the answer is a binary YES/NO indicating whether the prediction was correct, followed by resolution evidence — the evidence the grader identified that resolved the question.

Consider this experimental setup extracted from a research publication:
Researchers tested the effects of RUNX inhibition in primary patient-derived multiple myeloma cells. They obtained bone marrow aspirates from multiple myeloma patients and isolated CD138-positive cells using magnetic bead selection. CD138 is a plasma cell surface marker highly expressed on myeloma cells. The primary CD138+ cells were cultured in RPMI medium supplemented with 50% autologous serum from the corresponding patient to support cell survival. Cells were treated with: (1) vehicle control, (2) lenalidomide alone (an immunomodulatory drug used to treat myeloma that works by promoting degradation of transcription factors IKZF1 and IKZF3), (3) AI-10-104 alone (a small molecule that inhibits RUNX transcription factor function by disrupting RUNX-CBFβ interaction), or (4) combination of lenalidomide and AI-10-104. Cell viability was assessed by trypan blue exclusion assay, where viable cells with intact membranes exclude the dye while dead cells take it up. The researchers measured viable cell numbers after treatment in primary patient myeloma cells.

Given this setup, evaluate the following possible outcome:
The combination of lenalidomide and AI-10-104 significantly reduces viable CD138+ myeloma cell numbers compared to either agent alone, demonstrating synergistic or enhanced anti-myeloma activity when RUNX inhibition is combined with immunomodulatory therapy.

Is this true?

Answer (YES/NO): YES